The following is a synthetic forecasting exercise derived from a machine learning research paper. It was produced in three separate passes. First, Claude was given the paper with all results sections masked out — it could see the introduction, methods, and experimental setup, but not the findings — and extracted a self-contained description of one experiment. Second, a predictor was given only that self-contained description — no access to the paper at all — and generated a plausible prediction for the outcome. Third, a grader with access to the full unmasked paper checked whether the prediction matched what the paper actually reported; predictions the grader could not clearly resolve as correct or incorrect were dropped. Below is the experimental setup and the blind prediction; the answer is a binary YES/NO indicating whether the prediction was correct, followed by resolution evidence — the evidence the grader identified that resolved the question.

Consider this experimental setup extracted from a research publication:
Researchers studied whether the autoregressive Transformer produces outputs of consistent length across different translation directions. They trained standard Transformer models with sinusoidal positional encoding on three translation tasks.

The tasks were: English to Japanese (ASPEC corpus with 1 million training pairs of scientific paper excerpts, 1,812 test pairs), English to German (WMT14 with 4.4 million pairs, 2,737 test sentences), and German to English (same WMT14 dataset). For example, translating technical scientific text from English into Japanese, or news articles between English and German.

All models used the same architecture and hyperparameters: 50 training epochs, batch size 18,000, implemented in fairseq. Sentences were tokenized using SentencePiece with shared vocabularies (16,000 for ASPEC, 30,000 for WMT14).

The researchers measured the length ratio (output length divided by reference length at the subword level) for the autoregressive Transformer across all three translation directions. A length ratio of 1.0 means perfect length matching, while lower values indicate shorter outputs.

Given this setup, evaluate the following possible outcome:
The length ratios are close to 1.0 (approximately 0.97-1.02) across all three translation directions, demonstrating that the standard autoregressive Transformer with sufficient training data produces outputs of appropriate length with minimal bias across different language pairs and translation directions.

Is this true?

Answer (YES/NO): NO